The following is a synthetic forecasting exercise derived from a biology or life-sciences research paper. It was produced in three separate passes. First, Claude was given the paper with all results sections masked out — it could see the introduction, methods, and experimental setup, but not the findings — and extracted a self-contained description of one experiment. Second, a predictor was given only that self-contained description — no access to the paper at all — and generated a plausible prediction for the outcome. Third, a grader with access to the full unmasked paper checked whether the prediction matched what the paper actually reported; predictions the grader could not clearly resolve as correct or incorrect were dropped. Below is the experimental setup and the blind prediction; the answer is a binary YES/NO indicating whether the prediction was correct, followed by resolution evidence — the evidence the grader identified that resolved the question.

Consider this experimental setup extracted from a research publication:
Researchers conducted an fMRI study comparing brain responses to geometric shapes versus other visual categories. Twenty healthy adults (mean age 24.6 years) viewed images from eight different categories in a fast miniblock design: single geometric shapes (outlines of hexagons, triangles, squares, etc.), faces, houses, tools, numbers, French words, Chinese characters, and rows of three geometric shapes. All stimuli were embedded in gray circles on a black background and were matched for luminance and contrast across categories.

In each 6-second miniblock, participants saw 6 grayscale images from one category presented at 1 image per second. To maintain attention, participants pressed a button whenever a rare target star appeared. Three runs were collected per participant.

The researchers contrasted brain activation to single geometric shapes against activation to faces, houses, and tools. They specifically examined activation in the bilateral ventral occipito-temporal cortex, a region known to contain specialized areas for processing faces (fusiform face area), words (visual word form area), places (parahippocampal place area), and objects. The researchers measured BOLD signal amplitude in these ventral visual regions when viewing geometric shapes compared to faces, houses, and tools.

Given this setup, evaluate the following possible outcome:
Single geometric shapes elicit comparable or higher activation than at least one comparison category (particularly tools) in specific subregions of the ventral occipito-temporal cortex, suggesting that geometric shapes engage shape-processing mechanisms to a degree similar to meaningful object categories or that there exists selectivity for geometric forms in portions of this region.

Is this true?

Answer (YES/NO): NO